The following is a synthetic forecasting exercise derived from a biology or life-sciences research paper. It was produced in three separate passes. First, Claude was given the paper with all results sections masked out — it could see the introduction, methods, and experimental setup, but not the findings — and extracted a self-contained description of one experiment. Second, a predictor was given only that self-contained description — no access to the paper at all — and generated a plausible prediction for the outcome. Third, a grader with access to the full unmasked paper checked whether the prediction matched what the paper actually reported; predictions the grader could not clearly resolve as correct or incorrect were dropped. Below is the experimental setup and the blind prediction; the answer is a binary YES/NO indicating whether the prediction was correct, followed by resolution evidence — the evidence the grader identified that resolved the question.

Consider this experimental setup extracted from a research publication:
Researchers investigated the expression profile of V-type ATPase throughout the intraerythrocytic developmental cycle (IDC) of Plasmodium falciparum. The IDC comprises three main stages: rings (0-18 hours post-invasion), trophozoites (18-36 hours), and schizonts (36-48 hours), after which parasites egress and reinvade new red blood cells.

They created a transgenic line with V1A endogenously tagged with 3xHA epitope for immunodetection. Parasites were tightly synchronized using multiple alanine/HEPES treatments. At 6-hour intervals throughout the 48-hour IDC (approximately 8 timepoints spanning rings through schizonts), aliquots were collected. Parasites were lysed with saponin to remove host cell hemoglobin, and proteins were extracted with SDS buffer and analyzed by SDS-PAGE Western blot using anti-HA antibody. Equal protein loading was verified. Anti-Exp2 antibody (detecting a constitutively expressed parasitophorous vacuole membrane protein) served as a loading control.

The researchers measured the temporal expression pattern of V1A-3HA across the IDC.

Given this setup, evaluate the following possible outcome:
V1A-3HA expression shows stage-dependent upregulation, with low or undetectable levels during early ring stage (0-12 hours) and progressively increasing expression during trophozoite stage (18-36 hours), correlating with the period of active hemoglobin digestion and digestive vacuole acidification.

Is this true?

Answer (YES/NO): NO